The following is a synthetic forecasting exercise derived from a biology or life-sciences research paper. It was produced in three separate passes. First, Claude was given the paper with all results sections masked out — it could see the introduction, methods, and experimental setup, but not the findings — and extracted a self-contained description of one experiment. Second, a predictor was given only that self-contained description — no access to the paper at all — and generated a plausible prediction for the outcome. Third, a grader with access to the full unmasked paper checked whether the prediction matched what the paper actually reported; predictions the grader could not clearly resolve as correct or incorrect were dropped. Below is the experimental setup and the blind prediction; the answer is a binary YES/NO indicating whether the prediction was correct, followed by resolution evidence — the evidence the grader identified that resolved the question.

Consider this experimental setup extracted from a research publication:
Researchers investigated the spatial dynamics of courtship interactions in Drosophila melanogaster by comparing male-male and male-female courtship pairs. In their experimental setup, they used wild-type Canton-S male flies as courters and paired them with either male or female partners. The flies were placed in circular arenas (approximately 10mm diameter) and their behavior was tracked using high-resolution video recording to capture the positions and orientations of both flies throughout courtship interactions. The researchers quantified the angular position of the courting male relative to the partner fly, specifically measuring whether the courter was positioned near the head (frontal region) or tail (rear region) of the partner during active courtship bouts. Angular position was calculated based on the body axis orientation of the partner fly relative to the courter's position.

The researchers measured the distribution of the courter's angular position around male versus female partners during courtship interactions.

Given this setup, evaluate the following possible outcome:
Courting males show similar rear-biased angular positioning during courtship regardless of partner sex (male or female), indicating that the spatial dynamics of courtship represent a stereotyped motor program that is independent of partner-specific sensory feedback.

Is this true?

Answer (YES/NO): NO